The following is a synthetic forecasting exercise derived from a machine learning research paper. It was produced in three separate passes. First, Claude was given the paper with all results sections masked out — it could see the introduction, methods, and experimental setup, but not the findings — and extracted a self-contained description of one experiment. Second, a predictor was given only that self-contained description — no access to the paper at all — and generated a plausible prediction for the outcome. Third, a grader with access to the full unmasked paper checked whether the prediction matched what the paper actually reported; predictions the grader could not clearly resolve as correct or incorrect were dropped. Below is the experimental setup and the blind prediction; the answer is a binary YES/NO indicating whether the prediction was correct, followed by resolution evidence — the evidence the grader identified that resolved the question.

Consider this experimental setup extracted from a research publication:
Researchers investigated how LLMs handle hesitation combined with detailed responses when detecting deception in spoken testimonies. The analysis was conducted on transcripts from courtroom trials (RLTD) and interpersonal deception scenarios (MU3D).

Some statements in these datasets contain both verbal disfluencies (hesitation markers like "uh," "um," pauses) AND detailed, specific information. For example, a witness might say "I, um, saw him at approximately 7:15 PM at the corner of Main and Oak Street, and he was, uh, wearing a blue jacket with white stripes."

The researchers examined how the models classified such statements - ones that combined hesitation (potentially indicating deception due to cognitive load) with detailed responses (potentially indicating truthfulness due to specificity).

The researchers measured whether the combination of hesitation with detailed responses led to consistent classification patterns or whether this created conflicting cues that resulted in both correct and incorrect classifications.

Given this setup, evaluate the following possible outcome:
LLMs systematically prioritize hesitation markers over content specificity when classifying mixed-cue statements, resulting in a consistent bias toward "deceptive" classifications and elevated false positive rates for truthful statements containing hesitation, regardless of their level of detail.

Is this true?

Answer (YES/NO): NO